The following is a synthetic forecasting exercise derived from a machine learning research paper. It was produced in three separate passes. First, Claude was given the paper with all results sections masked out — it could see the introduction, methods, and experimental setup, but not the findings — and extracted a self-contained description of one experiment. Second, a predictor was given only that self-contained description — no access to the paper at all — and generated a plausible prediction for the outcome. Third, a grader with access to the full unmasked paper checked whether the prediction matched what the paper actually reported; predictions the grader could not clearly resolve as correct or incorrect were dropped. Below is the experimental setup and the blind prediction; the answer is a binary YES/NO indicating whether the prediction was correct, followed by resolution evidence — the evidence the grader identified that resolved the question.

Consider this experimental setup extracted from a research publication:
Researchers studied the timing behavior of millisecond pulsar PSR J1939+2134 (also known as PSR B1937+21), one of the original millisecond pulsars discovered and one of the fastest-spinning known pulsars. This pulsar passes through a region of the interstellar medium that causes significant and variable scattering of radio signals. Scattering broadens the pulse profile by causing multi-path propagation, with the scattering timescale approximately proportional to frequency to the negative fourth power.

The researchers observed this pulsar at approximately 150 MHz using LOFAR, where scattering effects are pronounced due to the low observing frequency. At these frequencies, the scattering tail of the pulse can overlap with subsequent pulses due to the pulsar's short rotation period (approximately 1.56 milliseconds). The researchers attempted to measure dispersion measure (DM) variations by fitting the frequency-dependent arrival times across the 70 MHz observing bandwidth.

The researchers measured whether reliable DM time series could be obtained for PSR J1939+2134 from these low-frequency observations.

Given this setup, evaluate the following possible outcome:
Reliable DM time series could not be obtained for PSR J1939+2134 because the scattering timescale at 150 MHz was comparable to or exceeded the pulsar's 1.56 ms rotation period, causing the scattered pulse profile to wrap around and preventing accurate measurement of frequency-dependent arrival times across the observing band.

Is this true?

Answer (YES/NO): YES